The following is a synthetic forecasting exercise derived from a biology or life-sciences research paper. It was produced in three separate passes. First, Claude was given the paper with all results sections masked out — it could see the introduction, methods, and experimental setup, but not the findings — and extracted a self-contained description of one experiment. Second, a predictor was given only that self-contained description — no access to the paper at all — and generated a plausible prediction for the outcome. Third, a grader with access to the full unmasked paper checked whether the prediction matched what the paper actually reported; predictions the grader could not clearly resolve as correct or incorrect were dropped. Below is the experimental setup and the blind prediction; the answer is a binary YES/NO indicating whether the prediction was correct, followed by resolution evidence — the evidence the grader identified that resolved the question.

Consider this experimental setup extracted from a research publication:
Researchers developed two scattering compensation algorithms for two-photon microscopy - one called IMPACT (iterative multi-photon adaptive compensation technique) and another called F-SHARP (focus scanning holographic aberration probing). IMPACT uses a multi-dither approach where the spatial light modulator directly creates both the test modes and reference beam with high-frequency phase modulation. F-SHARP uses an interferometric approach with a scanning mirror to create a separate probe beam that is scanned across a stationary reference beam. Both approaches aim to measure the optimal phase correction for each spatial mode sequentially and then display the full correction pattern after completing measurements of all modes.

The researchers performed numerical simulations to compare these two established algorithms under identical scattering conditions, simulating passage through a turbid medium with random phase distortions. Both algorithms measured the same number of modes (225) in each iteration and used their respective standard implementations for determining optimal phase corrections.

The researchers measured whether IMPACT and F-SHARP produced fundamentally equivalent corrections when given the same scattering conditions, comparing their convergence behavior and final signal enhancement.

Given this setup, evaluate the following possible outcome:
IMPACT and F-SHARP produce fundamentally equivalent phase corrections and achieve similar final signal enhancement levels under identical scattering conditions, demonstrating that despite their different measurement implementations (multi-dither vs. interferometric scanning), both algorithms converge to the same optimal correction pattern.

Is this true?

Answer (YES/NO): YES